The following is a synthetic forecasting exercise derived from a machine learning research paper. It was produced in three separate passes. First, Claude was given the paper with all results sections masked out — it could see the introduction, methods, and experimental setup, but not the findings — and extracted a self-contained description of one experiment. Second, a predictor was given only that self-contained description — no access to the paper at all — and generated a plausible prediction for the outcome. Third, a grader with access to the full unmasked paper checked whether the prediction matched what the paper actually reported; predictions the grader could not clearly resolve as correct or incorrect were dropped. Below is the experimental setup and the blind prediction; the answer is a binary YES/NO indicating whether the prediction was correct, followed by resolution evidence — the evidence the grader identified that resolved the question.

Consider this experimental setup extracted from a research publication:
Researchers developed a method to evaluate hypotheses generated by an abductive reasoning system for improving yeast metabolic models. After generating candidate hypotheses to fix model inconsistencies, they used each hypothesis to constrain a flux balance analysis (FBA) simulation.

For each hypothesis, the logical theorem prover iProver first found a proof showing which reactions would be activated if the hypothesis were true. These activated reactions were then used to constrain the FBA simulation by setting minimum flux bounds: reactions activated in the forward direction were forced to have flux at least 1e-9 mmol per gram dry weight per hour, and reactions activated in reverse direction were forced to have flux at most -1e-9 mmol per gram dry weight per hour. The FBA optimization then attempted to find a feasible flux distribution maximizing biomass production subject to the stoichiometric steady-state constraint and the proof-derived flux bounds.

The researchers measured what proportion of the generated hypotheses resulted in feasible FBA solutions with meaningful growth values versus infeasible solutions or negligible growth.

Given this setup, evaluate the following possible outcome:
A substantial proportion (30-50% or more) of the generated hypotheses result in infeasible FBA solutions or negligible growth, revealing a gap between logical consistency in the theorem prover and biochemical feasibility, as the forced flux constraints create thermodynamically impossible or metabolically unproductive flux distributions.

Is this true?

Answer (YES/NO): YES